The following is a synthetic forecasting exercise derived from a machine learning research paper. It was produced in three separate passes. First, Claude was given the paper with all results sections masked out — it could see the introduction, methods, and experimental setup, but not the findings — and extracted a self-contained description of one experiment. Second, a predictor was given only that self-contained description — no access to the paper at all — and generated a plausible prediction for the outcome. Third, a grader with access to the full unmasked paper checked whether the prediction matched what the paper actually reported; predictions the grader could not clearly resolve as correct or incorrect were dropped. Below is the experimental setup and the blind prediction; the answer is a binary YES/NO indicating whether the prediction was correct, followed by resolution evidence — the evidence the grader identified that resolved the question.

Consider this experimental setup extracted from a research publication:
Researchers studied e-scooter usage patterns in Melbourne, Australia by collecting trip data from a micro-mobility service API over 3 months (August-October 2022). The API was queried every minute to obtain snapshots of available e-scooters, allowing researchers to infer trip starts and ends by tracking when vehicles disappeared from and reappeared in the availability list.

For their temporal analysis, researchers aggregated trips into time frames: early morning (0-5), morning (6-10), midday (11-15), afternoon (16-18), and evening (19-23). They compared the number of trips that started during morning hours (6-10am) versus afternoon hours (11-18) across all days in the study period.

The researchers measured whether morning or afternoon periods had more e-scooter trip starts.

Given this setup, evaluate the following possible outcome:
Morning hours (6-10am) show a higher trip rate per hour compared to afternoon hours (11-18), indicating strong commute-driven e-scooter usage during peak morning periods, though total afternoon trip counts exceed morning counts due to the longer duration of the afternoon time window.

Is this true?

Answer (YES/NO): NO